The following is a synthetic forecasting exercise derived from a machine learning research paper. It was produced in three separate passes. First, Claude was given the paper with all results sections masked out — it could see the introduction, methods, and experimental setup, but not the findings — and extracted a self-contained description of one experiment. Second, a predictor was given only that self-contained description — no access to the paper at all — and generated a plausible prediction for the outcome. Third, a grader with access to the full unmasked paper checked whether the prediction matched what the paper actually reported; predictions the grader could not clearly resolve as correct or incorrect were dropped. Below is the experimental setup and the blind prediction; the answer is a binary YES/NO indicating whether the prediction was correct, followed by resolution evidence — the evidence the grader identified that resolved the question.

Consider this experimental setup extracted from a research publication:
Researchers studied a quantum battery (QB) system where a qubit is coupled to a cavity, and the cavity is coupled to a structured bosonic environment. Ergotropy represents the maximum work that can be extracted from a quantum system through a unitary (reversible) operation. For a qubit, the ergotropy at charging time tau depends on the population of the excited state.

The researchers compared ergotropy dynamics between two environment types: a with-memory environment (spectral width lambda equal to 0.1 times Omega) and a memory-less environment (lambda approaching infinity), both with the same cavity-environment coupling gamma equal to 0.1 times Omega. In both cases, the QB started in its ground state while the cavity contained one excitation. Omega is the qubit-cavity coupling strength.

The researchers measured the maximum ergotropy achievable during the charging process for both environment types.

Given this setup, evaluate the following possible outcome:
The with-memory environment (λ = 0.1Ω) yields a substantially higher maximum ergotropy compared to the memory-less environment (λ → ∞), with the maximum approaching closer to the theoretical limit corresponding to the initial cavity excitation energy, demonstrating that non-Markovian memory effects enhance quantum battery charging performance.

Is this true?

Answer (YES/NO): YES